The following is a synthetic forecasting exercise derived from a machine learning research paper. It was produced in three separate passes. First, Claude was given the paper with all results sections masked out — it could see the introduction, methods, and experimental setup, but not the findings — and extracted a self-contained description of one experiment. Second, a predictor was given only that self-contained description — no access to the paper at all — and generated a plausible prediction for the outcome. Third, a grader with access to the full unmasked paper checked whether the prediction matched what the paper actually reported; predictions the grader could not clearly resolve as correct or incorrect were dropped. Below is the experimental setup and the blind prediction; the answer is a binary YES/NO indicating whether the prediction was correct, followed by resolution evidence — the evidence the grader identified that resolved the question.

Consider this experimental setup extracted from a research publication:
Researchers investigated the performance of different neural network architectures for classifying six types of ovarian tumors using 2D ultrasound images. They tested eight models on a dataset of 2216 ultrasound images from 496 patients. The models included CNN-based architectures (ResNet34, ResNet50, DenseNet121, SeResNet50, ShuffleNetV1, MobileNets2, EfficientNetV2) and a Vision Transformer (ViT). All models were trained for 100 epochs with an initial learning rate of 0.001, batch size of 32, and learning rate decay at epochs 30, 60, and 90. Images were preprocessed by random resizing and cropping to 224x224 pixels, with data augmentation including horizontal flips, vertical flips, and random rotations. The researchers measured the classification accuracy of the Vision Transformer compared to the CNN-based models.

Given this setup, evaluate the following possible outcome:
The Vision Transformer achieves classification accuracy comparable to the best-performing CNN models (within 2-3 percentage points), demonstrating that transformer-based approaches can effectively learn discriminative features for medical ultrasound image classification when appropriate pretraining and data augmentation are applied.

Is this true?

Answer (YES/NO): NO